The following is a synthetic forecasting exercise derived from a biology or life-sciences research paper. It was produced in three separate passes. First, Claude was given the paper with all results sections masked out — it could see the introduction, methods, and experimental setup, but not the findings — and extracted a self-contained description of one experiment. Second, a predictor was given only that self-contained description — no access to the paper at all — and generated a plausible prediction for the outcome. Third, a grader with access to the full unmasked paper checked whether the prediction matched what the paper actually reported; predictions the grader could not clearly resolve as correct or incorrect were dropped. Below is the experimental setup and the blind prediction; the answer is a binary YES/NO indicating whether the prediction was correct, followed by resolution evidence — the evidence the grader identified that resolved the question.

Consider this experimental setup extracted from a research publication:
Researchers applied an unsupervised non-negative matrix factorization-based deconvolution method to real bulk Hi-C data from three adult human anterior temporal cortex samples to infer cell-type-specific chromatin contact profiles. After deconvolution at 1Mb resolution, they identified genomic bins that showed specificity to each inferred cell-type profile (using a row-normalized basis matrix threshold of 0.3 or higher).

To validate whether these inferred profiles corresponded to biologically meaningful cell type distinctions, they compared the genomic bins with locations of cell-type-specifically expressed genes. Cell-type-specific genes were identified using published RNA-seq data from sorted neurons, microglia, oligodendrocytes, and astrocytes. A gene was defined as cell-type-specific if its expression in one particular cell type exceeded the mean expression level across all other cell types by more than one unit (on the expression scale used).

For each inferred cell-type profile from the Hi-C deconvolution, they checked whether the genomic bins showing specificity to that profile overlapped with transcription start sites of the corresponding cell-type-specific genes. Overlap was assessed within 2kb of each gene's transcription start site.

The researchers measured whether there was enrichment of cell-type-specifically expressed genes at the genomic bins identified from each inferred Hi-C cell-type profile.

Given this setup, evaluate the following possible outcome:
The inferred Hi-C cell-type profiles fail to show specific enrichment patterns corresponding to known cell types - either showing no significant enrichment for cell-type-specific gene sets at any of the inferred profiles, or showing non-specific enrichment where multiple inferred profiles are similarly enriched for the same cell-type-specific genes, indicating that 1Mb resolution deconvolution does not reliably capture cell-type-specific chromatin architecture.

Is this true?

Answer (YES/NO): NO